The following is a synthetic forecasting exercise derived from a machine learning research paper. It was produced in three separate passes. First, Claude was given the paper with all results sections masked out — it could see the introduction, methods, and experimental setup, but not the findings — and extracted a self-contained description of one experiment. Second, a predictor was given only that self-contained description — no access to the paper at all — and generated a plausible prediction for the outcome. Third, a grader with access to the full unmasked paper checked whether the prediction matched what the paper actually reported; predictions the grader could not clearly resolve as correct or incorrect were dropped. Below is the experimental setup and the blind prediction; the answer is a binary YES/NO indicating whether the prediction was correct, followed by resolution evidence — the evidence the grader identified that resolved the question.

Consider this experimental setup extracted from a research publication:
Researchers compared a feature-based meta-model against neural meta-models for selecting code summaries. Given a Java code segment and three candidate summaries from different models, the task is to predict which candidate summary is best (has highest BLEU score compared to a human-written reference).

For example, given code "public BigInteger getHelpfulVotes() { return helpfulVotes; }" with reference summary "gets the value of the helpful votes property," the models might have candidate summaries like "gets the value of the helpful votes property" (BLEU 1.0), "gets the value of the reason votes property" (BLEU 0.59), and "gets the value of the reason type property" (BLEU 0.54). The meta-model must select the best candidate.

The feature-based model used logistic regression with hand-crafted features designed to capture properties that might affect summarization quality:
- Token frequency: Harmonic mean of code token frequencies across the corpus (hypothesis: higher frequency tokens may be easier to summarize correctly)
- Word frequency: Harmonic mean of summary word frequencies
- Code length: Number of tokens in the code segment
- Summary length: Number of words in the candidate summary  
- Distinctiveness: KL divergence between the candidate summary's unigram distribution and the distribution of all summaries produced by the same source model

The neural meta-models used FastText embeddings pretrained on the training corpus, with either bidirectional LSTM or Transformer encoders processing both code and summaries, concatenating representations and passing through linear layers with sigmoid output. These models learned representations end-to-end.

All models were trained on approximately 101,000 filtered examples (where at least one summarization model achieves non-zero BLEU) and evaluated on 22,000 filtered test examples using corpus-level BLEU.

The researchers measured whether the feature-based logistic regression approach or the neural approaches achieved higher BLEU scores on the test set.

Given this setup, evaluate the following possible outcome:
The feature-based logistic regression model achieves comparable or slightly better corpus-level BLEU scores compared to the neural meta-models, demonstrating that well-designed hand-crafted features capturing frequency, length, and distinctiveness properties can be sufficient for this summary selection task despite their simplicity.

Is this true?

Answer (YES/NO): NO